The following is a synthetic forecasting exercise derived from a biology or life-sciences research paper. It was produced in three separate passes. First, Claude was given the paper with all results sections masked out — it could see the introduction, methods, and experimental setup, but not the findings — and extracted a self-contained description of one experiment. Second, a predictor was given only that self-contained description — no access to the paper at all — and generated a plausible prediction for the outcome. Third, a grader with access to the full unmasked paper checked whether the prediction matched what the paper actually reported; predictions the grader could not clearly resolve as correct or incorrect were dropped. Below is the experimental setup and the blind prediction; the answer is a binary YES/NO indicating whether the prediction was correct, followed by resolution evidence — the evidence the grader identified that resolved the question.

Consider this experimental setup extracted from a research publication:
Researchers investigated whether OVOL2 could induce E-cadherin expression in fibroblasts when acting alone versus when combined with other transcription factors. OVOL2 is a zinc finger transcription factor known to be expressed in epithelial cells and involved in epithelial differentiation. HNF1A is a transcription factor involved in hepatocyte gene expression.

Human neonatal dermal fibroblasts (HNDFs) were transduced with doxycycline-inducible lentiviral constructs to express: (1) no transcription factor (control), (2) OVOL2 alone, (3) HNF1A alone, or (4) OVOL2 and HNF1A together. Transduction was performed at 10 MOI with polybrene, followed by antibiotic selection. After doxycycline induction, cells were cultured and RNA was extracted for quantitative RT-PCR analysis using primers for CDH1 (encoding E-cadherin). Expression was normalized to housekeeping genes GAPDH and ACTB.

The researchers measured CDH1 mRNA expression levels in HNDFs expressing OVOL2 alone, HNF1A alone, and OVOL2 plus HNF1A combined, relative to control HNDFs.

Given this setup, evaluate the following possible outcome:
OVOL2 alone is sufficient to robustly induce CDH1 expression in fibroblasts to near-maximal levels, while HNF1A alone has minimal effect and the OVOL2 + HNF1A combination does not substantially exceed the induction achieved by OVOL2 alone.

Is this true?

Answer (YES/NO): NO